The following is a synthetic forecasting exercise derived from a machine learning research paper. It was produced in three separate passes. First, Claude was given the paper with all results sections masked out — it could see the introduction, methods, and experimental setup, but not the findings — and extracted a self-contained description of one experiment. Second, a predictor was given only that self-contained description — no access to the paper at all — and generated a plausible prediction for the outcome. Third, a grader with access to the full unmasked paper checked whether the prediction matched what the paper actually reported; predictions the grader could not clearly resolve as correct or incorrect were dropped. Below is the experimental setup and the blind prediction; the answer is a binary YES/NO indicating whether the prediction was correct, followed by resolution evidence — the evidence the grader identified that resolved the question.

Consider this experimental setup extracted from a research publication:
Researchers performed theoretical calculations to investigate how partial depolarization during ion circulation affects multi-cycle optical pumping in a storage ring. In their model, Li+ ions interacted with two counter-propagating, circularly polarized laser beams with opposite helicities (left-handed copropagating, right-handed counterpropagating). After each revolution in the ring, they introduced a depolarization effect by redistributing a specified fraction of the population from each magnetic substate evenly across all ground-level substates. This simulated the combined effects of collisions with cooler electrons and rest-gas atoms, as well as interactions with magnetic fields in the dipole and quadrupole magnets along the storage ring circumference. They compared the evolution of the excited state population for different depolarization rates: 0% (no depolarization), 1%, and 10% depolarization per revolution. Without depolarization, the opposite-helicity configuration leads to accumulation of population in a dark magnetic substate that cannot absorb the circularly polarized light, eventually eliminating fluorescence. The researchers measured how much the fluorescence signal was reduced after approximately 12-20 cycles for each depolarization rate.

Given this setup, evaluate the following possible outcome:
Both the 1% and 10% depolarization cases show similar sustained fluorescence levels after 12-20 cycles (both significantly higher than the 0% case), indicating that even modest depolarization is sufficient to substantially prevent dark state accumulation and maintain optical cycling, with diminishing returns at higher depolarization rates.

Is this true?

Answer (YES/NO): NO